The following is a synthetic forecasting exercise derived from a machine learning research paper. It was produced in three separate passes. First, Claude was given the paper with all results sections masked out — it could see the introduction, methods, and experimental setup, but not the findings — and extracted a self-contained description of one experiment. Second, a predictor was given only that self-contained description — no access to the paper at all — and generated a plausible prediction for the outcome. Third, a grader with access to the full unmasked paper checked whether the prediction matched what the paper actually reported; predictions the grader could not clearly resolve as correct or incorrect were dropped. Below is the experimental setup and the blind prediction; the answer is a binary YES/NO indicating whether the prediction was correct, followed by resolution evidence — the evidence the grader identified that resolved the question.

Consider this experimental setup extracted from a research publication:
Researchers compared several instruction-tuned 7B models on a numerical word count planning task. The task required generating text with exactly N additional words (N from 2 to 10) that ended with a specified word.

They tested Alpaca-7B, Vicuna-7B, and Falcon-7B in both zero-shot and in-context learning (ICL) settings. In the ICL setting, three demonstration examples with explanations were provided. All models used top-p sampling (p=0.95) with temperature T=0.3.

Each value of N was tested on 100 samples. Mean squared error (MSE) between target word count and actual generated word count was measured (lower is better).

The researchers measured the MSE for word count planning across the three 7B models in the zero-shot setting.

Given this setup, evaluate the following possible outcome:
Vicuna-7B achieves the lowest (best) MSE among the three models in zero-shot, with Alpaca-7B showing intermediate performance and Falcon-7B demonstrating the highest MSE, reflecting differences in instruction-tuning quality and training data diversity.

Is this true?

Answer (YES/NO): NO